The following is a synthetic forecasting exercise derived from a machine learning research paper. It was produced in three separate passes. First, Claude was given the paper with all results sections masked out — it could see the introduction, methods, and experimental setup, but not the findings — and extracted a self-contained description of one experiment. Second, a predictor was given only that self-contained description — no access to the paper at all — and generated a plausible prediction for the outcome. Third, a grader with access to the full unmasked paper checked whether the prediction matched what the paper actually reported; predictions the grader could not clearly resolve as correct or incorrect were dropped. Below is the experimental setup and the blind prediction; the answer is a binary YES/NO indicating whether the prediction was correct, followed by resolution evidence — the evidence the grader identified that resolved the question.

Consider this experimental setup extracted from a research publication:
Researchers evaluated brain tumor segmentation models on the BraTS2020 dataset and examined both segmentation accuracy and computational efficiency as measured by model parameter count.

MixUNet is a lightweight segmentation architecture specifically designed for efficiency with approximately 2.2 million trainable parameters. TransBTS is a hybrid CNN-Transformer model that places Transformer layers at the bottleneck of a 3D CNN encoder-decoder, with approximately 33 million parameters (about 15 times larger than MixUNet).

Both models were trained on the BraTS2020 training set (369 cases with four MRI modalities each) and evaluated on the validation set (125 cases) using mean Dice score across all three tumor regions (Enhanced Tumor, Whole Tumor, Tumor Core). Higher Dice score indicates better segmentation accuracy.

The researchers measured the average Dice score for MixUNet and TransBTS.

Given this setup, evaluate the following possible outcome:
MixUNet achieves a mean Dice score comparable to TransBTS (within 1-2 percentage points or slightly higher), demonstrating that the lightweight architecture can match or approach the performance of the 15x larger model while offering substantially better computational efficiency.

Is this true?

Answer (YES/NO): NO